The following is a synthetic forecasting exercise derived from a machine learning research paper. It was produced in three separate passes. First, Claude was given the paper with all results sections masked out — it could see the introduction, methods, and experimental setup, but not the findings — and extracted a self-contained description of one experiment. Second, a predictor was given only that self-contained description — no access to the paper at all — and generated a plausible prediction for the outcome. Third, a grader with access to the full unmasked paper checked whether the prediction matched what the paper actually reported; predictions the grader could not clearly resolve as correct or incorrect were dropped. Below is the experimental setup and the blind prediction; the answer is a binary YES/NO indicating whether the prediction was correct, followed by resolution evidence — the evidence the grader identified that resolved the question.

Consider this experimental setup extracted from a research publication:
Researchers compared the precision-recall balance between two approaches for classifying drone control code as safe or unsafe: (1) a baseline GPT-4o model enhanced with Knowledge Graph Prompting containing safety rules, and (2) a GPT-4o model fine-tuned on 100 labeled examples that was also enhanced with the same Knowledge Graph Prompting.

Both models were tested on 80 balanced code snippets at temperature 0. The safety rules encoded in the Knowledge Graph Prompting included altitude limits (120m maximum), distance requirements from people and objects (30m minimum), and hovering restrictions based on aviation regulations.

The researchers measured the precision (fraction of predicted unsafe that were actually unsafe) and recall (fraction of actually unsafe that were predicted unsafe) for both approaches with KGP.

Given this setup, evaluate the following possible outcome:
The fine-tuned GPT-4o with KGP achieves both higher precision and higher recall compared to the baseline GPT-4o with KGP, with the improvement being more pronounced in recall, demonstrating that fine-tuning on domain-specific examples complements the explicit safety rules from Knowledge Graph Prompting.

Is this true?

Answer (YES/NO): NO